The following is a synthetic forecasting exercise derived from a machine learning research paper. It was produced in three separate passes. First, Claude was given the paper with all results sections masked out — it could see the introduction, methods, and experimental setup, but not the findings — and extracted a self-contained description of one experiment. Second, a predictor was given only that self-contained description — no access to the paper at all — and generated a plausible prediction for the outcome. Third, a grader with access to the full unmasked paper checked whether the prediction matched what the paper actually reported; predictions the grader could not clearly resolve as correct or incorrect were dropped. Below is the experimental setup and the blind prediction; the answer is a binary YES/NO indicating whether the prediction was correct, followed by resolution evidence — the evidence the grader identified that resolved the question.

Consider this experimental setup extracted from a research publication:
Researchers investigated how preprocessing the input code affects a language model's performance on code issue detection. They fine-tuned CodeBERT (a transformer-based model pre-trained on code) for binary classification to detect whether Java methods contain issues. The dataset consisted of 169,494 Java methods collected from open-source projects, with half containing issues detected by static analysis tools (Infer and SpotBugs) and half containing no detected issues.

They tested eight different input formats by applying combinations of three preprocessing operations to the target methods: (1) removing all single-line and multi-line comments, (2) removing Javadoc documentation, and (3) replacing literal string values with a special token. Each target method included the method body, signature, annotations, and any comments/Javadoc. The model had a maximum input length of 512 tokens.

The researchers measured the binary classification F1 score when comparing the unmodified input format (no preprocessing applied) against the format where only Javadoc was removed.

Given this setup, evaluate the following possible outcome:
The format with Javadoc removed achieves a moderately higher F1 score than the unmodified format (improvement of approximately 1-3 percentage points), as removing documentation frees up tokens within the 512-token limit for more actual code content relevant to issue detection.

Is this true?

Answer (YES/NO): NO